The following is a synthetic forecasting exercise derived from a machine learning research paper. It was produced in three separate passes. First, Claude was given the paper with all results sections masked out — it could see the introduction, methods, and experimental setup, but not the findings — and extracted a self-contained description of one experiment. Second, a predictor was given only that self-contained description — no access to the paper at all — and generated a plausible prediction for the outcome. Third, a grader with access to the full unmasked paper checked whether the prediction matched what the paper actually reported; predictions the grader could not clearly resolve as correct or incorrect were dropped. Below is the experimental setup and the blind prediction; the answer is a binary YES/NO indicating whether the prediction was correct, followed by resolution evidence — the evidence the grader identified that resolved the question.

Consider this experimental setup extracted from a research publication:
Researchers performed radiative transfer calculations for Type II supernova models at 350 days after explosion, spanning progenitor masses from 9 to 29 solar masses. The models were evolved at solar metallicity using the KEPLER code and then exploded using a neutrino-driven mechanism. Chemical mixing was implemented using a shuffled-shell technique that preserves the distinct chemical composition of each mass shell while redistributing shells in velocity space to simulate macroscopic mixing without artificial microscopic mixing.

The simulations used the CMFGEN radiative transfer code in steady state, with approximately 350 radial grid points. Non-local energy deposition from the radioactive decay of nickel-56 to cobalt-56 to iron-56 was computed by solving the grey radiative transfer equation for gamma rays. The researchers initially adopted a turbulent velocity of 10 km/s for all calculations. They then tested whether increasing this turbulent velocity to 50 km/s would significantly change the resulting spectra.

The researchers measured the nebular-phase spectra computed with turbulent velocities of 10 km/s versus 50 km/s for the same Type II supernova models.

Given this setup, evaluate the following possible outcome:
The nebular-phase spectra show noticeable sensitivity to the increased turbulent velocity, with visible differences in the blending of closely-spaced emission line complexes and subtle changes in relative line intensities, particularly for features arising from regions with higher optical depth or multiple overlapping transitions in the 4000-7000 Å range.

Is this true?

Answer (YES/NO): NO